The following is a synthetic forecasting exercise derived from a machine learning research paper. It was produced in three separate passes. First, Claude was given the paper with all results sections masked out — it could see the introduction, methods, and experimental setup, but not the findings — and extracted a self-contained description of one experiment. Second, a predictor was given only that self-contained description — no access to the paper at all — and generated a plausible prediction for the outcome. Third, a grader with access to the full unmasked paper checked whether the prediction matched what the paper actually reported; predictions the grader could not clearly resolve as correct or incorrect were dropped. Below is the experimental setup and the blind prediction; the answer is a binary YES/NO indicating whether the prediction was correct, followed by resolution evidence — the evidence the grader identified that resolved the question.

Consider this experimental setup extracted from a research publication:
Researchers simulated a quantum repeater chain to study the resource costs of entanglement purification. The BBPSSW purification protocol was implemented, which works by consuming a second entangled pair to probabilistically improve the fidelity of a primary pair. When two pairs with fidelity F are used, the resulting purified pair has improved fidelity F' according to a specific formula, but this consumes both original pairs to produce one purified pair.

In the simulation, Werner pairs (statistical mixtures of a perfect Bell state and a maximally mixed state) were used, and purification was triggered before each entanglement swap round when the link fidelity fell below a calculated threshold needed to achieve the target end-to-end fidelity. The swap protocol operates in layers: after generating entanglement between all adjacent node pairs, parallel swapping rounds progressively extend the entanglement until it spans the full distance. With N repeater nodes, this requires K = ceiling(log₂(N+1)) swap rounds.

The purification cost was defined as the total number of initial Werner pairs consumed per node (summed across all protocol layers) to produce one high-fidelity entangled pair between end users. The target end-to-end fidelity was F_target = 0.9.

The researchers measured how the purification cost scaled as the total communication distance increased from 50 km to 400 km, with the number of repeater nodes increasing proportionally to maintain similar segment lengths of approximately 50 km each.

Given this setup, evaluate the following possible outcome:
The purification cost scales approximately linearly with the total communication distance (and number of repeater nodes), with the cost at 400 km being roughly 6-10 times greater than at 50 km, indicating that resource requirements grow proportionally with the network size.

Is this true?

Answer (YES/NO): NO